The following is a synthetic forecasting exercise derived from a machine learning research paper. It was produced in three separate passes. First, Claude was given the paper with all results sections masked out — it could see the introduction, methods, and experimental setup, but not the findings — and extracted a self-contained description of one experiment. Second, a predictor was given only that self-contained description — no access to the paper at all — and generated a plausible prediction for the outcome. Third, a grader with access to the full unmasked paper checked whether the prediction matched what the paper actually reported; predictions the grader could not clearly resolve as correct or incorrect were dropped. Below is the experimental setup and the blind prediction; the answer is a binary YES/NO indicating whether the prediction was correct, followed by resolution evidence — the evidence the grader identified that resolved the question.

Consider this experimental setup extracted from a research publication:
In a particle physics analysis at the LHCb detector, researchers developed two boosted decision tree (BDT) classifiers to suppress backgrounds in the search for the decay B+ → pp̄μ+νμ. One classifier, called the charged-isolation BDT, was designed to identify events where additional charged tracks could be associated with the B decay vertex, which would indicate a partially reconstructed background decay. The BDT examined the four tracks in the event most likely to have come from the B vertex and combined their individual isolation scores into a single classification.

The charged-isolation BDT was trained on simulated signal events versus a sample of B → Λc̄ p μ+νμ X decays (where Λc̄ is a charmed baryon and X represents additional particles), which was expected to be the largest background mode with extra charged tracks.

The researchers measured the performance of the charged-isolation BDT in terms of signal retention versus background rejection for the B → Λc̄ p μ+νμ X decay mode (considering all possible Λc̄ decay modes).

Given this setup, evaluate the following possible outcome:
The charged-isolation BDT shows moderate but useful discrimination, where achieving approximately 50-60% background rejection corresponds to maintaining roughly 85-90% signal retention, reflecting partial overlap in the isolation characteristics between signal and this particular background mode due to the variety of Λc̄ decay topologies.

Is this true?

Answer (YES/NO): NO